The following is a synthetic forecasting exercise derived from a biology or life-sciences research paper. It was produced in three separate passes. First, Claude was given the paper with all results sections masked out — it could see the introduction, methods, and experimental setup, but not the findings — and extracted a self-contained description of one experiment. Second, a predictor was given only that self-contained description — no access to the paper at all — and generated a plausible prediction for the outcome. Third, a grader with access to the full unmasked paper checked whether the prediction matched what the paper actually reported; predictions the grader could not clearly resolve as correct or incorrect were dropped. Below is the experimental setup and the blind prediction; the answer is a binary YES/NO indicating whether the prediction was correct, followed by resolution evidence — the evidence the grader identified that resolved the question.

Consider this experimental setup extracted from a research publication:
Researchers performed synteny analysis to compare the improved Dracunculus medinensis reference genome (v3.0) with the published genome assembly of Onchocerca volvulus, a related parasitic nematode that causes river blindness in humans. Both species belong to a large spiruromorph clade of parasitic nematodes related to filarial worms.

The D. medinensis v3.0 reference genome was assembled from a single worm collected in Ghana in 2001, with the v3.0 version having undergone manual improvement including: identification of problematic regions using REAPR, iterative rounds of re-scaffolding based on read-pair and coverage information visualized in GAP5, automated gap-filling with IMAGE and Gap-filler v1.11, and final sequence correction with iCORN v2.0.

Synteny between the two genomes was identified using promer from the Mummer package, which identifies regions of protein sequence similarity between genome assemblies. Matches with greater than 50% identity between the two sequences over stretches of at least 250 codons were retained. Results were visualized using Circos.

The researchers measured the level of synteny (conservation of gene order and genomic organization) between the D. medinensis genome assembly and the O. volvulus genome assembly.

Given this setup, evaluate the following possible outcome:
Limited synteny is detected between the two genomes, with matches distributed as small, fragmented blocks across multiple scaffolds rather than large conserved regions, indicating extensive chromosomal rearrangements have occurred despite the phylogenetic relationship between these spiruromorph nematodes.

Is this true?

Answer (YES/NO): NO